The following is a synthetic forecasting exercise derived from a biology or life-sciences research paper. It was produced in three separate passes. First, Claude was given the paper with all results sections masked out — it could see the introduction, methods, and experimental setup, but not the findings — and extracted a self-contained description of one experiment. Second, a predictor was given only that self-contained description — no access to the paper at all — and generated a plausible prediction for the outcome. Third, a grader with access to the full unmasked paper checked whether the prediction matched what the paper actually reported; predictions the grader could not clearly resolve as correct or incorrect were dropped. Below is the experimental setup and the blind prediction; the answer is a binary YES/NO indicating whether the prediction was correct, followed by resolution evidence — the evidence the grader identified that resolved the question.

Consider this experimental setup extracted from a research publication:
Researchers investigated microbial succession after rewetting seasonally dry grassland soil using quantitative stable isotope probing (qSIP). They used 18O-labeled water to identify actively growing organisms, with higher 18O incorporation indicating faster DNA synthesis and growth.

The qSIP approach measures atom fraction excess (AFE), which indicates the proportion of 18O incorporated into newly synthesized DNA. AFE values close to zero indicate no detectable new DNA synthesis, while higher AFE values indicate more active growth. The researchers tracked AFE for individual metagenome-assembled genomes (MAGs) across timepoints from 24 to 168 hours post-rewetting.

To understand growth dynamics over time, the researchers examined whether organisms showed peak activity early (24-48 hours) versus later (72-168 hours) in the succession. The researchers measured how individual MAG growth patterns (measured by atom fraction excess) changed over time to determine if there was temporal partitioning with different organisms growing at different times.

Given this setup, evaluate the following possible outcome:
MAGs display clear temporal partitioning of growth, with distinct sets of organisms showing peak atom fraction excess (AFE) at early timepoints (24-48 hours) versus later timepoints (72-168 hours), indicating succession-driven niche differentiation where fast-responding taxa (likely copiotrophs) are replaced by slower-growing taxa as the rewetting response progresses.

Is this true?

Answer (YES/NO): NO